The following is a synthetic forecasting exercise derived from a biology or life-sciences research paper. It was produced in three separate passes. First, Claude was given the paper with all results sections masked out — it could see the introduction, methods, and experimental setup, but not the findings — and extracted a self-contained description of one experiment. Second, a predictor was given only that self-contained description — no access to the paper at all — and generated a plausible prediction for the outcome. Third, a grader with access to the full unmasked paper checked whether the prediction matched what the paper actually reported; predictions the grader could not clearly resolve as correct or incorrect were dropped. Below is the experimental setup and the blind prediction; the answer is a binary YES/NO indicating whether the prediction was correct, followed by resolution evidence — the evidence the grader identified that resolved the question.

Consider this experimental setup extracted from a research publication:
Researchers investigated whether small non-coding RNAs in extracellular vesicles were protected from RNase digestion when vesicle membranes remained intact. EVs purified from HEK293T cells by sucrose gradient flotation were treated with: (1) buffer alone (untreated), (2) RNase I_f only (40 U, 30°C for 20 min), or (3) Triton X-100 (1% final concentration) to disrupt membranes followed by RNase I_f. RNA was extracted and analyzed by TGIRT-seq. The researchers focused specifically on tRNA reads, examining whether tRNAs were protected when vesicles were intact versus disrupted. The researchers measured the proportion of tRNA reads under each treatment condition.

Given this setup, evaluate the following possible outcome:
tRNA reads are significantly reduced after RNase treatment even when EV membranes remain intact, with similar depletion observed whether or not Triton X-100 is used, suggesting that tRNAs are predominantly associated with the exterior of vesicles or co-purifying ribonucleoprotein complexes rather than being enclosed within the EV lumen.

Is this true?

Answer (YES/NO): NO